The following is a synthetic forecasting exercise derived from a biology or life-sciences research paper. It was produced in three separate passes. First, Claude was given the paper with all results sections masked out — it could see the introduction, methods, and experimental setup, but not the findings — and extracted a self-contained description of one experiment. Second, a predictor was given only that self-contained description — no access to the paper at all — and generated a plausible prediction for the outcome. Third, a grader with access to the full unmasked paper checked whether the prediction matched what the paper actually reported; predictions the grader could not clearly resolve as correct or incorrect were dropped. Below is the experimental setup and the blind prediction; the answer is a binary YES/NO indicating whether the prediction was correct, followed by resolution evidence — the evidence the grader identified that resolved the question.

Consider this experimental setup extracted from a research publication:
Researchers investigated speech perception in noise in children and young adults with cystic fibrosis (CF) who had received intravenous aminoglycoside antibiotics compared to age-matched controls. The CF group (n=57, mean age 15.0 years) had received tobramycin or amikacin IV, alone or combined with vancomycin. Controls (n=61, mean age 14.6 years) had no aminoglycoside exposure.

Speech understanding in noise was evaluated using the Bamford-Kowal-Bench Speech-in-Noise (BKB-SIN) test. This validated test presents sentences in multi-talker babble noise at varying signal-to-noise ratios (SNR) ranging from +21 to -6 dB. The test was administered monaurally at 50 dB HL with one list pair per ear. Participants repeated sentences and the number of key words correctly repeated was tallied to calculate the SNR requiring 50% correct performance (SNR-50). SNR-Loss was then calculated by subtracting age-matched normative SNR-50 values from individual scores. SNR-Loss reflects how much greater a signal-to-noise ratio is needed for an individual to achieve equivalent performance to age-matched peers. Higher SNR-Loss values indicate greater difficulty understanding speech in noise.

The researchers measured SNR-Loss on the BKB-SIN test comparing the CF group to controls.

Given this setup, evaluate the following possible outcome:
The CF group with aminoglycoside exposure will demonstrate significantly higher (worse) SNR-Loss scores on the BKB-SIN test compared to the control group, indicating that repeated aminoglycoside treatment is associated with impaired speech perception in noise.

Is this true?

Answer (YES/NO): YES